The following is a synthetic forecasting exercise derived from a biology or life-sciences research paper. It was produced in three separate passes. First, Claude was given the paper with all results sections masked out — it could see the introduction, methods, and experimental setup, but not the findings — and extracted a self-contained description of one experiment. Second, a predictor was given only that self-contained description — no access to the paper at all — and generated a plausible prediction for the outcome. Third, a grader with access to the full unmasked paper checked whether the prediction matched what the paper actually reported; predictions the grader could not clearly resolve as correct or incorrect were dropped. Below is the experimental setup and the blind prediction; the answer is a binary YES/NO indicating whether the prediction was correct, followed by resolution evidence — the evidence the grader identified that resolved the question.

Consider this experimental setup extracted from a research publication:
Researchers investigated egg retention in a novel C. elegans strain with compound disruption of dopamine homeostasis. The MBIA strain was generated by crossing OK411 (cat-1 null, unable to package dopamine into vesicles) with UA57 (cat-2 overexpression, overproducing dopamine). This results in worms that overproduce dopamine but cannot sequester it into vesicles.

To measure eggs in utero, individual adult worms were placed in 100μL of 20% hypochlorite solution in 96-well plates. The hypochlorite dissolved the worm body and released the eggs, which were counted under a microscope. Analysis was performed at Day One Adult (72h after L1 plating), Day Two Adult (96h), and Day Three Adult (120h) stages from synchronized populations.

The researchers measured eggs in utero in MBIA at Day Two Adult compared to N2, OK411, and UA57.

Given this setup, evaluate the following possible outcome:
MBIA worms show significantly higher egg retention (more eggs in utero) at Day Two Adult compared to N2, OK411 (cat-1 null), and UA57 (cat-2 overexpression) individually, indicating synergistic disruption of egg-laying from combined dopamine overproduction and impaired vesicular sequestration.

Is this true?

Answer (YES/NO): YES